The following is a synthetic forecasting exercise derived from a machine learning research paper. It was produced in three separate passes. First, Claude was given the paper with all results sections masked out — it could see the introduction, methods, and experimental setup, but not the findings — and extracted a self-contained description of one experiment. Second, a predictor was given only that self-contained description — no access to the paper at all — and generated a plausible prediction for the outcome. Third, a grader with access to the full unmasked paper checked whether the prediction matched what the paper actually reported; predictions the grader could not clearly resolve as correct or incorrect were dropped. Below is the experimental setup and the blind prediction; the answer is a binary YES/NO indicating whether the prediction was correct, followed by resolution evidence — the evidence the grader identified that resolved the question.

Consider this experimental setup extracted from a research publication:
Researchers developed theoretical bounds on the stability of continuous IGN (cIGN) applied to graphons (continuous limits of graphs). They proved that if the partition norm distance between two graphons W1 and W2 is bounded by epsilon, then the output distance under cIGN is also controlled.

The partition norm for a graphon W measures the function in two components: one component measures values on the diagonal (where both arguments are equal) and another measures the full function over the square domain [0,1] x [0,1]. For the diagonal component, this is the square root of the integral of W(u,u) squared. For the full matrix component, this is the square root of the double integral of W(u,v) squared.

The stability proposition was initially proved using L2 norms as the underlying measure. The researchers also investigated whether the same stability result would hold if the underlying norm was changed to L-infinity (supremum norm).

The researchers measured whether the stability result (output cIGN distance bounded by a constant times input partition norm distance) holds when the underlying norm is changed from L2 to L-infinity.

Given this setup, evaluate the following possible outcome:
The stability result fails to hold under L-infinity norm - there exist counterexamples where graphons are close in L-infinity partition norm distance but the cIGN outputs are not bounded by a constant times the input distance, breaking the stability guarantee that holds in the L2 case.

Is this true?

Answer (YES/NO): NO